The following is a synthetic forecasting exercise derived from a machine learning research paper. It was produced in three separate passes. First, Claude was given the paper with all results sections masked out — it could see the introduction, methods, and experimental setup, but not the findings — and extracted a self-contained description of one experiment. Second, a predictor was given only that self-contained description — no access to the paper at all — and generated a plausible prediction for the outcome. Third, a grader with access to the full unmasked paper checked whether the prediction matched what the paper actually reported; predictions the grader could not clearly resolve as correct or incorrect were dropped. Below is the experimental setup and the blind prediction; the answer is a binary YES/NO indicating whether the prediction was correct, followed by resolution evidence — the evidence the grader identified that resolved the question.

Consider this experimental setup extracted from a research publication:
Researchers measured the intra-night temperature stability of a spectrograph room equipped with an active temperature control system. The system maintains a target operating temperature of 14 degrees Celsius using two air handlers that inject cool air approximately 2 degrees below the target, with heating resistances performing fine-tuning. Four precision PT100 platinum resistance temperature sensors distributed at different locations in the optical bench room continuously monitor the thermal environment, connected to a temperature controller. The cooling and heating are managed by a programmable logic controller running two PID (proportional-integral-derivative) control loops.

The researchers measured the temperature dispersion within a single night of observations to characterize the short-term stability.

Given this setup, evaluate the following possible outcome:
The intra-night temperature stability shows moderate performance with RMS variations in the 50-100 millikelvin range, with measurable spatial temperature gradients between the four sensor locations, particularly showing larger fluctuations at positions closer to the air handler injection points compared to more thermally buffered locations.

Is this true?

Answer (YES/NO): NO